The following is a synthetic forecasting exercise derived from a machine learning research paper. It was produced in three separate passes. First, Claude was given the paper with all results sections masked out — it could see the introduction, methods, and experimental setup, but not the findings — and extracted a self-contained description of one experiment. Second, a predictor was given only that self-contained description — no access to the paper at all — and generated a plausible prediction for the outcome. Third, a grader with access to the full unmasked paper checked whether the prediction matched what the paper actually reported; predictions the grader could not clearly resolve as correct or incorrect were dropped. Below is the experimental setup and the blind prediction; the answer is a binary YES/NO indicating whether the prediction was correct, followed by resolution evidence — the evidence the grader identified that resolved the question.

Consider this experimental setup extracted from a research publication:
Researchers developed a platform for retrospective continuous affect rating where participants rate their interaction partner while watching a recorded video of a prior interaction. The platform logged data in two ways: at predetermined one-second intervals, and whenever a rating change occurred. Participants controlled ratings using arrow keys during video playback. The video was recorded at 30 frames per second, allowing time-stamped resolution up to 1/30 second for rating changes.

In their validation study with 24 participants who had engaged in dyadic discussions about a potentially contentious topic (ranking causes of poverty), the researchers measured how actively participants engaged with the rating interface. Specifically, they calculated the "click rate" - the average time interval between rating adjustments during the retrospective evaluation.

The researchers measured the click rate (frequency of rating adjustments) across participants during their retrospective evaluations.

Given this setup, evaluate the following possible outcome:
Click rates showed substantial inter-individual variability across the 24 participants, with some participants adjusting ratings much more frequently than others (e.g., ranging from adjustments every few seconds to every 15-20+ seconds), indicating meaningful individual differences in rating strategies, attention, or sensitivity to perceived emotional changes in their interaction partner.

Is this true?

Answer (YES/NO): NO